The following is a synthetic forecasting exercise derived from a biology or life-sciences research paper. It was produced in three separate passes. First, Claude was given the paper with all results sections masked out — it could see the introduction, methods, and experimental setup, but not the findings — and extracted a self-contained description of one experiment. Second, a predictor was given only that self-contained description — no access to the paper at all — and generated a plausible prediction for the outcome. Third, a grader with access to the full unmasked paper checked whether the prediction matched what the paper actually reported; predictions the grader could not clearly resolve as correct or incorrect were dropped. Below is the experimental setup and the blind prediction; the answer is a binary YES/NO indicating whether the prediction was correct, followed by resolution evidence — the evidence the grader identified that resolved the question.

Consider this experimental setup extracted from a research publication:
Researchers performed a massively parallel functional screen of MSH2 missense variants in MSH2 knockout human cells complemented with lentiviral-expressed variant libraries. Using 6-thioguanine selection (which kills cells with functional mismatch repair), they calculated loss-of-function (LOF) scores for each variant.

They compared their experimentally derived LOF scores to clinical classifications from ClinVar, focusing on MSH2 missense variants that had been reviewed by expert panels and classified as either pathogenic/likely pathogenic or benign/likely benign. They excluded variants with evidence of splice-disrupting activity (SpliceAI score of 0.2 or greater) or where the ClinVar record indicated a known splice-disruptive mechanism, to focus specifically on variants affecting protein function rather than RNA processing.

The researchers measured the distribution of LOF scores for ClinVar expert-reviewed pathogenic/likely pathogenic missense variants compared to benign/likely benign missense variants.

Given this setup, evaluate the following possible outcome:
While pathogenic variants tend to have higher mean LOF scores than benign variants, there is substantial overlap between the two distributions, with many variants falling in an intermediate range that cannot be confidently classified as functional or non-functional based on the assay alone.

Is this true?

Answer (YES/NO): NO